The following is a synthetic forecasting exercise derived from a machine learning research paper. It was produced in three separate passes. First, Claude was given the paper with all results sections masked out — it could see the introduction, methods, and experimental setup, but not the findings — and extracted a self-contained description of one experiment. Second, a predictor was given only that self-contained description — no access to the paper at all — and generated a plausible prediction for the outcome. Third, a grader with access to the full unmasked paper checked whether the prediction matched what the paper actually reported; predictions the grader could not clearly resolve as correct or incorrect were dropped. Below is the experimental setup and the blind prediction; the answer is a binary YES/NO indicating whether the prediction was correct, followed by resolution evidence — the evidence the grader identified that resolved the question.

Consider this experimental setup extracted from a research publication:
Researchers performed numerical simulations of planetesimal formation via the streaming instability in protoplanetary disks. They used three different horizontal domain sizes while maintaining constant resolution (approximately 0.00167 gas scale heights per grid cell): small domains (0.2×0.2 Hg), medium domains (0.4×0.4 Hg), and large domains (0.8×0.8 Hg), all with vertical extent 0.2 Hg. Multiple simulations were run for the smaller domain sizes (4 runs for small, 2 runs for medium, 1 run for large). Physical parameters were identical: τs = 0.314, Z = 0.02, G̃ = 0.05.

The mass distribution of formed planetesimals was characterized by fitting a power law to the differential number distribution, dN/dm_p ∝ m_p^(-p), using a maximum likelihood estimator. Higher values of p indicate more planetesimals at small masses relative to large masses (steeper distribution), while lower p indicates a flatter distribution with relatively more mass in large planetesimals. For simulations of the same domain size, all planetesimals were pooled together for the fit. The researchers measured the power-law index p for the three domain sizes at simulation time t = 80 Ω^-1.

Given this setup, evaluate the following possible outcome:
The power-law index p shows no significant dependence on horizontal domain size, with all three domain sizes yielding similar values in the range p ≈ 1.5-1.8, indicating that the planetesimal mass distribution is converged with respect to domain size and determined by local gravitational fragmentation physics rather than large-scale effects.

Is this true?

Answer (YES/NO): NO